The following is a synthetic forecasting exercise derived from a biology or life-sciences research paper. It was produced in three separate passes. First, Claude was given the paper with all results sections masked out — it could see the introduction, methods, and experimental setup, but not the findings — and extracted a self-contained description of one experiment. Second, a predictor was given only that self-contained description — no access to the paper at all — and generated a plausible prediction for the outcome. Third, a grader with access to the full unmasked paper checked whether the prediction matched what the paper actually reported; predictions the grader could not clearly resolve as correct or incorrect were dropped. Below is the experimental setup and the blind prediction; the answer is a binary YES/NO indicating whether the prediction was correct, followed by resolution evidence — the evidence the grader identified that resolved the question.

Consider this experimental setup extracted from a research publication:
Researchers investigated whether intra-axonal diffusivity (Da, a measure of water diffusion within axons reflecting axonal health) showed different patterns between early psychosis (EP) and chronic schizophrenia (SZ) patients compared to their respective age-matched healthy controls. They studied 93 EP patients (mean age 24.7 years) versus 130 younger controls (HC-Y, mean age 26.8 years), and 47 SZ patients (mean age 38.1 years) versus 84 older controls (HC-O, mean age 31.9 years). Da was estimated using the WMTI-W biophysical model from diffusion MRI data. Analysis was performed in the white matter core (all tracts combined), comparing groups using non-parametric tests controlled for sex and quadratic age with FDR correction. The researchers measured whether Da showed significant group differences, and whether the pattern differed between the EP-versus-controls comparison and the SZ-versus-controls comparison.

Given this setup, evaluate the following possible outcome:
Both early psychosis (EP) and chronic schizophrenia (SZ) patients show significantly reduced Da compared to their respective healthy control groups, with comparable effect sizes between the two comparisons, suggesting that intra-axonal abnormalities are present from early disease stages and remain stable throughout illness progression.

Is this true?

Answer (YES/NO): NO